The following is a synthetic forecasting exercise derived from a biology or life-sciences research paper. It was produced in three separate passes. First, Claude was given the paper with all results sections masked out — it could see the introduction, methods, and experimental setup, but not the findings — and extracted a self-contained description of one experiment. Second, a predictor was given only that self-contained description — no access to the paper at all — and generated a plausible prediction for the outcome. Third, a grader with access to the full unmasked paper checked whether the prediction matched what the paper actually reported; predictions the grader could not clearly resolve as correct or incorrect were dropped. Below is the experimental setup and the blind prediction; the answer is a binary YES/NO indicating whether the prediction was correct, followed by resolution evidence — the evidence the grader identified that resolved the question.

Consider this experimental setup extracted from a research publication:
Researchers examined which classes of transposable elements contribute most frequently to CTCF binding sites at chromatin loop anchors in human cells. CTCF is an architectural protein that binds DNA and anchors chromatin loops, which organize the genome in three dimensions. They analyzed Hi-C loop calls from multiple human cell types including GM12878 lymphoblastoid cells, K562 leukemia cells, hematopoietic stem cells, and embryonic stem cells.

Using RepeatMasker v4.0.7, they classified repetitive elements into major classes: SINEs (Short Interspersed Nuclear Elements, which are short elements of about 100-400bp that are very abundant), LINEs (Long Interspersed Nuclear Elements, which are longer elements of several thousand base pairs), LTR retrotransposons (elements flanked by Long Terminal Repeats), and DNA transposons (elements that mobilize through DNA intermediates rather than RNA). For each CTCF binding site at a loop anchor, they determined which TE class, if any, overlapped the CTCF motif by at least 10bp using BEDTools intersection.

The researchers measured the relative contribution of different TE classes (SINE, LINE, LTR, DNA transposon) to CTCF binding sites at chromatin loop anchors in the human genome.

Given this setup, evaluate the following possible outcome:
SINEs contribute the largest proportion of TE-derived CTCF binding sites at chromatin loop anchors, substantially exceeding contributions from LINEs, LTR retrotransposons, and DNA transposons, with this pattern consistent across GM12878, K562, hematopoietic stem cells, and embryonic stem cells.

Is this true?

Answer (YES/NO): NO